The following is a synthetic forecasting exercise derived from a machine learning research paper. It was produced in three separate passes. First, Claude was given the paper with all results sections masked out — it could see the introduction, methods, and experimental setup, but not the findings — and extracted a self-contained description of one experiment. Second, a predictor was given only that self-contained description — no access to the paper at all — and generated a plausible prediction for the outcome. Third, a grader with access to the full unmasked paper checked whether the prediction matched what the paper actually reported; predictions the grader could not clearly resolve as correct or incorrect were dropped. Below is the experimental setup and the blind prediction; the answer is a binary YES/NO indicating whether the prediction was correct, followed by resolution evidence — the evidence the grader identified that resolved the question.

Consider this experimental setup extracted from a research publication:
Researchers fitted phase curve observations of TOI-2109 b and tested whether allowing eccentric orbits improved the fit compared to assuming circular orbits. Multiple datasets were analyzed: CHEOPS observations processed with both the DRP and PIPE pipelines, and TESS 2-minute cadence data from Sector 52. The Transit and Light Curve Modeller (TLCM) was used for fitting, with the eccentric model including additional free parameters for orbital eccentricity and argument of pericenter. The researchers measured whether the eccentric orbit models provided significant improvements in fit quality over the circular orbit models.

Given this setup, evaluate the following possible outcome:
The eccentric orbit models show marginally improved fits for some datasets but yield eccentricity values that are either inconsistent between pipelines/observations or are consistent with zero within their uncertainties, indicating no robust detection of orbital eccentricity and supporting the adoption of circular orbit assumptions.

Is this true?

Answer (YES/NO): NO